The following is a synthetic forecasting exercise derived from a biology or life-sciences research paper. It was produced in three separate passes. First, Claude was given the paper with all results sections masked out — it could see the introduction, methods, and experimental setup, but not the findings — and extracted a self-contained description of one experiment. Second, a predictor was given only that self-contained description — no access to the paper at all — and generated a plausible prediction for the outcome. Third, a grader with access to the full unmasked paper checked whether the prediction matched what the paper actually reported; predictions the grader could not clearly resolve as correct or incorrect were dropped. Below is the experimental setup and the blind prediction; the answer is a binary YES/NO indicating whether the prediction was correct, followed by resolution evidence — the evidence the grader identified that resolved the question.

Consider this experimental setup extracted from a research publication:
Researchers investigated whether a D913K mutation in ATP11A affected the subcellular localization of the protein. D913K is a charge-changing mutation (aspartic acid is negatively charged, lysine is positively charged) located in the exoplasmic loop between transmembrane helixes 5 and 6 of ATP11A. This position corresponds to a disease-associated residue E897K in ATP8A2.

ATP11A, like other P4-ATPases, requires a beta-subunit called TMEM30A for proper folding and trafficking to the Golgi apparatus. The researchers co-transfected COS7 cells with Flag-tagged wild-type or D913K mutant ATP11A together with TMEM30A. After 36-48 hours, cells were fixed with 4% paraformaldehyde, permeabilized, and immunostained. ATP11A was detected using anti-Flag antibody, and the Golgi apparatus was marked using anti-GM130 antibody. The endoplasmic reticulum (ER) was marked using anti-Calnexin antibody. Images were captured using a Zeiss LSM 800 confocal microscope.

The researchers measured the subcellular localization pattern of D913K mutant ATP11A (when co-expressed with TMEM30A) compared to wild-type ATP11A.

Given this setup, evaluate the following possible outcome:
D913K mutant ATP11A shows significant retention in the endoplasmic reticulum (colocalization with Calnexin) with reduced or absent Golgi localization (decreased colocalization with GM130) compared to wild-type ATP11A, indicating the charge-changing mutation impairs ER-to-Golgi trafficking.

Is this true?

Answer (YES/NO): YES